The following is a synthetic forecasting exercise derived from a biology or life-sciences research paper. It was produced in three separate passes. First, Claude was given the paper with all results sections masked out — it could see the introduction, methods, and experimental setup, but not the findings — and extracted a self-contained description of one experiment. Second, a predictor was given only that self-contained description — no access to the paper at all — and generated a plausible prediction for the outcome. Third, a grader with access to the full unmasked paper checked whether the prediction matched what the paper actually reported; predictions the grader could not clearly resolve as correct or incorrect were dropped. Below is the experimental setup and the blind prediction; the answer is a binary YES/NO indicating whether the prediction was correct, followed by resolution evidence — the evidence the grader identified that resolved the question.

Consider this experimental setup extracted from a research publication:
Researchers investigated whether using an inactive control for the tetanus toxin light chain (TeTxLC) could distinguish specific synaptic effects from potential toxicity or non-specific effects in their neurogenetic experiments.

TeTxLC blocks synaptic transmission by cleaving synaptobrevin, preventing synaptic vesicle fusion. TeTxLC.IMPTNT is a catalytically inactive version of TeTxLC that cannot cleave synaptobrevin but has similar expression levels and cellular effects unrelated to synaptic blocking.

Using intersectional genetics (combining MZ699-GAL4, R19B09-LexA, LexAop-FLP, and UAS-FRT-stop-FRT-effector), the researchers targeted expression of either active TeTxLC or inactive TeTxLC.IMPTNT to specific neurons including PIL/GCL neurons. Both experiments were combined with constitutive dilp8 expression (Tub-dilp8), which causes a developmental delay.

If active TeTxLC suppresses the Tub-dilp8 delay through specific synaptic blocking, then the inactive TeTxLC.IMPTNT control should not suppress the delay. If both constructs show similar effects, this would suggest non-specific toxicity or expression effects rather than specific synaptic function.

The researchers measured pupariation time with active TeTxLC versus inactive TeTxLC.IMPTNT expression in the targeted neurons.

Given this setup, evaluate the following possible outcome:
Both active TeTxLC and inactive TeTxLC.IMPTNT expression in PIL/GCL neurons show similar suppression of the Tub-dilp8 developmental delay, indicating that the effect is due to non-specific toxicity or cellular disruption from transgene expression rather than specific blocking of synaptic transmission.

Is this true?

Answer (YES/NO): NO